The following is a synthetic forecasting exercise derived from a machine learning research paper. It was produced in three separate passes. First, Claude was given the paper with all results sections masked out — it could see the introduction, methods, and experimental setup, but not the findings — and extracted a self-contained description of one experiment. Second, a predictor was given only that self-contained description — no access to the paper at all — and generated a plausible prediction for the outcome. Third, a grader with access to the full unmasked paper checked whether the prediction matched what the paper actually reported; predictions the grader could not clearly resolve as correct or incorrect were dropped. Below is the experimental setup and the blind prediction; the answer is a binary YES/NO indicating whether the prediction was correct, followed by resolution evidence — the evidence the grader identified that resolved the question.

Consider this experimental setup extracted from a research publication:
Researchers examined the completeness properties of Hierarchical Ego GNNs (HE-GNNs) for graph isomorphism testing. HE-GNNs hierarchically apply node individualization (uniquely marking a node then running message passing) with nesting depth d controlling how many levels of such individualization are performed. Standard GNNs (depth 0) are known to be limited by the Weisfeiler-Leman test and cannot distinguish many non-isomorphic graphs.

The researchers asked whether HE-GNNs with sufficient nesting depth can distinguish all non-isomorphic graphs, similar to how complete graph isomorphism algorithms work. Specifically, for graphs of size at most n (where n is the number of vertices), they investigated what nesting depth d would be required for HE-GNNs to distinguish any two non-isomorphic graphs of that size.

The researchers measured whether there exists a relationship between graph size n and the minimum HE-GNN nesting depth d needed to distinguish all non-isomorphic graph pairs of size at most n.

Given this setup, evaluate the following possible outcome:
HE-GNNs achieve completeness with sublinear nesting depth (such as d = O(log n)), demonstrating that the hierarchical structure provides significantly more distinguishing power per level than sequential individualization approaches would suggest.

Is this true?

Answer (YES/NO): NO